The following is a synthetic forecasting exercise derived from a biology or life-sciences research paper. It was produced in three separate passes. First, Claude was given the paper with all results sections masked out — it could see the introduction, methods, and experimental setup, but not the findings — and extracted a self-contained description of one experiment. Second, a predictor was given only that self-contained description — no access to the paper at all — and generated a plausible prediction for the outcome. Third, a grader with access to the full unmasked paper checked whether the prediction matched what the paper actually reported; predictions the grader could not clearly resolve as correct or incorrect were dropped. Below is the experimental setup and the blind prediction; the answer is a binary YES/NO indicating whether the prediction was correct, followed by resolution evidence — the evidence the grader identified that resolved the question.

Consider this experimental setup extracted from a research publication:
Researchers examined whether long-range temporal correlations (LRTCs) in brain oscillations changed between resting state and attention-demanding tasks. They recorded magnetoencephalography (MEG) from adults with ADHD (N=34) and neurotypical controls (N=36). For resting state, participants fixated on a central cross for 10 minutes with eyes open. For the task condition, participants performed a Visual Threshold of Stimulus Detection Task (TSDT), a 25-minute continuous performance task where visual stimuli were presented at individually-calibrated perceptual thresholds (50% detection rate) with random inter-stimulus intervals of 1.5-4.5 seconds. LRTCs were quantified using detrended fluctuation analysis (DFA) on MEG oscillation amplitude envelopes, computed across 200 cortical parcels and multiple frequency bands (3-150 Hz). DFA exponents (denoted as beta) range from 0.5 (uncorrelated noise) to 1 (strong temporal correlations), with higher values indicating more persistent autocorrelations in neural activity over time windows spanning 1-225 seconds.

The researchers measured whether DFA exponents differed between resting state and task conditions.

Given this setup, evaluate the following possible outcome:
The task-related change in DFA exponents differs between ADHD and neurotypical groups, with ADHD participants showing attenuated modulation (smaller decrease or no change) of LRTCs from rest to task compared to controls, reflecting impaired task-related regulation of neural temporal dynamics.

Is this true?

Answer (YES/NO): YES